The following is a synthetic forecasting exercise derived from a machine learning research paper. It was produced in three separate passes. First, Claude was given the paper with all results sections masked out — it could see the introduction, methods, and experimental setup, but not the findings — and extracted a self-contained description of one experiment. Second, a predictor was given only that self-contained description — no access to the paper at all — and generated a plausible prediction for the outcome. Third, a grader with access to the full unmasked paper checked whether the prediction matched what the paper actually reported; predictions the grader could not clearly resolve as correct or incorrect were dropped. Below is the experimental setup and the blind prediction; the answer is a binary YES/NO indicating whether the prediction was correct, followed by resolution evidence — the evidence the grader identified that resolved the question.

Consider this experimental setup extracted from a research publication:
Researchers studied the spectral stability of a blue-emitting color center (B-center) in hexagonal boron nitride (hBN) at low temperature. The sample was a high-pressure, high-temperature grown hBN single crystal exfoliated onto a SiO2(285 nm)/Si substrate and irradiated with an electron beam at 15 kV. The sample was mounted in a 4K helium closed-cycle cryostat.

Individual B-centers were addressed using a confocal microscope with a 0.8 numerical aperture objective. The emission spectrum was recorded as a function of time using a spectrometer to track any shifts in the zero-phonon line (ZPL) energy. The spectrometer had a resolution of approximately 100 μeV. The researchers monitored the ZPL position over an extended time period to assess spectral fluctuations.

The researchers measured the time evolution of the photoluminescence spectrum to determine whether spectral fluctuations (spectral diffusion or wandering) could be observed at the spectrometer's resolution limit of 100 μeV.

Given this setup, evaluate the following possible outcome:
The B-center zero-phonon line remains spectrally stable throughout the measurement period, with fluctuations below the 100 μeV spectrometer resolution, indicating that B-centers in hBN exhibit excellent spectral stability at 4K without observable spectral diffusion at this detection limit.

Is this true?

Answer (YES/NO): YES